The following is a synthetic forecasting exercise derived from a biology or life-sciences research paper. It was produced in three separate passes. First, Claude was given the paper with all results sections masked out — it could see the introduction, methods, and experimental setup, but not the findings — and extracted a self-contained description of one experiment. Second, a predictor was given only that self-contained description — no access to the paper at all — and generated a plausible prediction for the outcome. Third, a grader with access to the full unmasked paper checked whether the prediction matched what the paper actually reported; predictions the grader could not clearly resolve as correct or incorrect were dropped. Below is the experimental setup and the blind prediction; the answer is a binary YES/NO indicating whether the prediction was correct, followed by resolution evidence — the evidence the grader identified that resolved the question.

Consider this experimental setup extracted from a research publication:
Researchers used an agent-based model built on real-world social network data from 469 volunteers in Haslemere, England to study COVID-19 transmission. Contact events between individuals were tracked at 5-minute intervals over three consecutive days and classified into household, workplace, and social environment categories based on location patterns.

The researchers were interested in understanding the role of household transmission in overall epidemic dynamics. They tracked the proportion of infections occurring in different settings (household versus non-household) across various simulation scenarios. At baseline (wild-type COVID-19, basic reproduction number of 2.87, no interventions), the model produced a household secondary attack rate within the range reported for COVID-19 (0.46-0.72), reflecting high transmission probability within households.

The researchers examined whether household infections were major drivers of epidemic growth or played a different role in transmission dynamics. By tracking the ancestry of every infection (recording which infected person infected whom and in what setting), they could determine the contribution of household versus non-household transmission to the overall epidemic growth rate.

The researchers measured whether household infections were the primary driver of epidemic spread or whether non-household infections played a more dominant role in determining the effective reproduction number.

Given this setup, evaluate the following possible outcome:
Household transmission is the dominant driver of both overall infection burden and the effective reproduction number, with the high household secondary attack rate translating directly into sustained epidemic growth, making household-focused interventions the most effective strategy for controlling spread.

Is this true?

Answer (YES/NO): NO